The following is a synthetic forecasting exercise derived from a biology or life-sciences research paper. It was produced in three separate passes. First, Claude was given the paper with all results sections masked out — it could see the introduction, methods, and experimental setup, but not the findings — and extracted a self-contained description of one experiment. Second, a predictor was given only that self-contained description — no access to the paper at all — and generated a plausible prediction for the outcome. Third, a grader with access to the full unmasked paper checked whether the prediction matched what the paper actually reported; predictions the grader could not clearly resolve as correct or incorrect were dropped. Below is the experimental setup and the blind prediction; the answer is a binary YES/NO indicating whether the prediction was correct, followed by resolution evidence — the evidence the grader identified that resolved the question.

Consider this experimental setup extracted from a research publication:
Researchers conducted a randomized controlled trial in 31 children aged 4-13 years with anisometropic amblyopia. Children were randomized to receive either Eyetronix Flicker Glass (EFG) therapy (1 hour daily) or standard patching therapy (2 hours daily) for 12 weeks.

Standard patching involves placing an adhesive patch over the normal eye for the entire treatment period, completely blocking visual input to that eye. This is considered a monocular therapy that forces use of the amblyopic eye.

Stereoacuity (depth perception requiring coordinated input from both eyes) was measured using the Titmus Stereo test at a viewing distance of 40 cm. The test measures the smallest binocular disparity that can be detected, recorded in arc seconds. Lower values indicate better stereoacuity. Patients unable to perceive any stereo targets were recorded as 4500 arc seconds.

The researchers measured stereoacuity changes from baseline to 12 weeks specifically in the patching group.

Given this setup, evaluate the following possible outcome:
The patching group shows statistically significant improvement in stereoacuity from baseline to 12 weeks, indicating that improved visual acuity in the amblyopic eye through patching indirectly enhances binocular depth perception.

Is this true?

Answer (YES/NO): NO